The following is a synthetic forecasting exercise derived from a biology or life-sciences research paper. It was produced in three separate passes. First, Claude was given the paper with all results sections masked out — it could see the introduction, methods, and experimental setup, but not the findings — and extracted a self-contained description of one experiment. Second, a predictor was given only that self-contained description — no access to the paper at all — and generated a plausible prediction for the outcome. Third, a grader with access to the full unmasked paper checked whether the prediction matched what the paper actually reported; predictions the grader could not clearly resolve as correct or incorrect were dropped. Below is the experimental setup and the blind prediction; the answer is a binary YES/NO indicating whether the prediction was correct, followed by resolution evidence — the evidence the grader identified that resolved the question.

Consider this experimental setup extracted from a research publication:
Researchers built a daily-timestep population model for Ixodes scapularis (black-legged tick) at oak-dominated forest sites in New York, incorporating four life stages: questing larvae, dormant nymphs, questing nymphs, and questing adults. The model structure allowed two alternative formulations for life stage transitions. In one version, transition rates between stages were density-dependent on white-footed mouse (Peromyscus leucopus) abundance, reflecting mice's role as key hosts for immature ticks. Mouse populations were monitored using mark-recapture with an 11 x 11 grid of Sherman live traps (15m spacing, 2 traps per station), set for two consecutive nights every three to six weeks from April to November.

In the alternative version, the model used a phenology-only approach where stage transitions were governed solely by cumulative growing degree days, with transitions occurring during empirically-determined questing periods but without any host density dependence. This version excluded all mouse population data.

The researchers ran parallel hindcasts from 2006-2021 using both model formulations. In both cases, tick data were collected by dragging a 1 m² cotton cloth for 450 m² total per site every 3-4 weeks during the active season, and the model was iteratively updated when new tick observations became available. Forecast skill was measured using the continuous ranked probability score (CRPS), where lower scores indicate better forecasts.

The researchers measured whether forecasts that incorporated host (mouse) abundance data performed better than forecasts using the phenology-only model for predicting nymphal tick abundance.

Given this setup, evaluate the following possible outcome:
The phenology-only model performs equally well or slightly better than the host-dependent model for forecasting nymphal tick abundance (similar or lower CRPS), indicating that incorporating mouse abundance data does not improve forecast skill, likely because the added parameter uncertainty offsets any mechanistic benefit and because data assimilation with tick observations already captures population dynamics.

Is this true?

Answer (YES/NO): NO